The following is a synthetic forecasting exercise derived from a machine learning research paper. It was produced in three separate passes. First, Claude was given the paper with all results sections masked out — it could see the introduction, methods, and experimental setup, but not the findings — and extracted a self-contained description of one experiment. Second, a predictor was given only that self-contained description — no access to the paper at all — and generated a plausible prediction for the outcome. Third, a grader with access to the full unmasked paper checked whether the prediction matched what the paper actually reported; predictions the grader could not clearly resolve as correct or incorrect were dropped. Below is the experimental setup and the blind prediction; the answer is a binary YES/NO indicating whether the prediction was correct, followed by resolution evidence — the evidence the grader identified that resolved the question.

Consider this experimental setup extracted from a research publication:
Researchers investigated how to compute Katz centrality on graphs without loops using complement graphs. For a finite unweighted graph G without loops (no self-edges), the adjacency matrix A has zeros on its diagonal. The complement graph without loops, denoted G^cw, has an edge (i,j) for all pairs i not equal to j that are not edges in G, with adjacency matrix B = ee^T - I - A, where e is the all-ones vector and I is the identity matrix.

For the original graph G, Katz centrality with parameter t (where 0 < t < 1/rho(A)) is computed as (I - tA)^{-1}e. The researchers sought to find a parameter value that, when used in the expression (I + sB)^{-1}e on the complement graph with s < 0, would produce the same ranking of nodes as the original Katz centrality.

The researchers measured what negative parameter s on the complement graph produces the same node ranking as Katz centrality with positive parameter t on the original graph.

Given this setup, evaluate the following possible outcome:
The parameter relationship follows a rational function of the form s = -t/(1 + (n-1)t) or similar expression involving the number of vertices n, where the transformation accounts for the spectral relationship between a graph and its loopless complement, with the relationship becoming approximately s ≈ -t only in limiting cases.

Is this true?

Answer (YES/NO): NO